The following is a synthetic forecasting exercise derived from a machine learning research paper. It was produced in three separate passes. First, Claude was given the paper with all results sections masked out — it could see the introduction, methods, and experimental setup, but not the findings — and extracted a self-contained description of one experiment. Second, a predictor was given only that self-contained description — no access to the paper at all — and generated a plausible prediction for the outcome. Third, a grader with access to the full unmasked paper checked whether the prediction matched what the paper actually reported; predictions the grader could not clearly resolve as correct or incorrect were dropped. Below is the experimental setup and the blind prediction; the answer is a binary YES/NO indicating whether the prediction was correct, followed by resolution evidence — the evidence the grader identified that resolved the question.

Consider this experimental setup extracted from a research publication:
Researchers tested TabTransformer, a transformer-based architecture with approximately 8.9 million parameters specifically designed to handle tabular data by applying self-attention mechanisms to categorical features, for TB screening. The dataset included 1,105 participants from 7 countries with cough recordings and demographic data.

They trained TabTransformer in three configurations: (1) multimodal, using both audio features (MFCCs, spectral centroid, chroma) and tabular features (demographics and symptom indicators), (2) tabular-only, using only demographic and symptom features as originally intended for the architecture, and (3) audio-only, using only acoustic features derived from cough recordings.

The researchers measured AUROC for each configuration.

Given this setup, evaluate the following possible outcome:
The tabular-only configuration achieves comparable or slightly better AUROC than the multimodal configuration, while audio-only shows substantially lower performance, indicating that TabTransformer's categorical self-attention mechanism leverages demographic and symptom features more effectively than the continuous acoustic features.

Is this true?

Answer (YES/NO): NO